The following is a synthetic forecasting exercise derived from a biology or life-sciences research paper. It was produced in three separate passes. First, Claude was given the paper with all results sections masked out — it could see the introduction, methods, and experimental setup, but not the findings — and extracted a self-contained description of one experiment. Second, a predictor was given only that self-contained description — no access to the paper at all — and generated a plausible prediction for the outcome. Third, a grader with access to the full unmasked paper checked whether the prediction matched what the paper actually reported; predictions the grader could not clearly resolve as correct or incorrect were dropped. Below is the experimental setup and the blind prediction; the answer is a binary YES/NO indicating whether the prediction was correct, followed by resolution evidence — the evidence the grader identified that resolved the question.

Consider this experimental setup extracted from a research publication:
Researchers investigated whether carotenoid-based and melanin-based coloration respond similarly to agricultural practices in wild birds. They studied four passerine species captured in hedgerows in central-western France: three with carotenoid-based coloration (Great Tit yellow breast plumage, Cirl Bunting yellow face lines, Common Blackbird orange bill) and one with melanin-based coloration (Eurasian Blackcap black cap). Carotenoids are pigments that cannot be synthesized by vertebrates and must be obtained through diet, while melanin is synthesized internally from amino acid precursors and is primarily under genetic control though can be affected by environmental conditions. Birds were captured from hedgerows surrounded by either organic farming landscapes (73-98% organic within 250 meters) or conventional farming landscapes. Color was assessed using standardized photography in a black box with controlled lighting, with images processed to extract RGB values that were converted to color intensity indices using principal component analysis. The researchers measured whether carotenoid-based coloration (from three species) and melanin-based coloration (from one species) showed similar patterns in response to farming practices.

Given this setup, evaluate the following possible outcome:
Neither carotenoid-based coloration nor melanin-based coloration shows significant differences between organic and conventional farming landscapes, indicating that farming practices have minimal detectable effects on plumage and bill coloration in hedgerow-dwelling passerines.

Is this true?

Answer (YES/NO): YES